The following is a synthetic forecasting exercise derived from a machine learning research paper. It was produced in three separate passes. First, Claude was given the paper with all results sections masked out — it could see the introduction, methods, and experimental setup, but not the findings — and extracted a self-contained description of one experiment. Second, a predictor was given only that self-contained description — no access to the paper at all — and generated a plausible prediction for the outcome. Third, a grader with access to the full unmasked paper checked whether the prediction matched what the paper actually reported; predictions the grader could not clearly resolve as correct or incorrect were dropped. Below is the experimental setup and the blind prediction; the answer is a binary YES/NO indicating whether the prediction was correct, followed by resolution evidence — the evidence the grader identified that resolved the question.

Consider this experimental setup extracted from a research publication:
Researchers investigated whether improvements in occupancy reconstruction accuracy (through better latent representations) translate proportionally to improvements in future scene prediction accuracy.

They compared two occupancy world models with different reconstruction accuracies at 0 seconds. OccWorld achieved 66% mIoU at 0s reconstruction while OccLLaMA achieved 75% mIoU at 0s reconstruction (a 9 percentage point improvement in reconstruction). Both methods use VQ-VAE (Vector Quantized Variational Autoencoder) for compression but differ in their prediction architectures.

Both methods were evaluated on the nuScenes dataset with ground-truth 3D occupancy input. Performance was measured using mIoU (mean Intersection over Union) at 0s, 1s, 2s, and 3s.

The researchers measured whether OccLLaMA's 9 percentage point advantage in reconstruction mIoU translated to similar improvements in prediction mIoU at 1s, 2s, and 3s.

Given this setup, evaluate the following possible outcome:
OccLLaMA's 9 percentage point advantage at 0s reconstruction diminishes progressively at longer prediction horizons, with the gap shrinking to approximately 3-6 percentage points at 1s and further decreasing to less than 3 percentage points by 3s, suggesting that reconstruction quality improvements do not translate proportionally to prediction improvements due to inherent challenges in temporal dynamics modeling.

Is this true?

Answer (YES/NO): NO